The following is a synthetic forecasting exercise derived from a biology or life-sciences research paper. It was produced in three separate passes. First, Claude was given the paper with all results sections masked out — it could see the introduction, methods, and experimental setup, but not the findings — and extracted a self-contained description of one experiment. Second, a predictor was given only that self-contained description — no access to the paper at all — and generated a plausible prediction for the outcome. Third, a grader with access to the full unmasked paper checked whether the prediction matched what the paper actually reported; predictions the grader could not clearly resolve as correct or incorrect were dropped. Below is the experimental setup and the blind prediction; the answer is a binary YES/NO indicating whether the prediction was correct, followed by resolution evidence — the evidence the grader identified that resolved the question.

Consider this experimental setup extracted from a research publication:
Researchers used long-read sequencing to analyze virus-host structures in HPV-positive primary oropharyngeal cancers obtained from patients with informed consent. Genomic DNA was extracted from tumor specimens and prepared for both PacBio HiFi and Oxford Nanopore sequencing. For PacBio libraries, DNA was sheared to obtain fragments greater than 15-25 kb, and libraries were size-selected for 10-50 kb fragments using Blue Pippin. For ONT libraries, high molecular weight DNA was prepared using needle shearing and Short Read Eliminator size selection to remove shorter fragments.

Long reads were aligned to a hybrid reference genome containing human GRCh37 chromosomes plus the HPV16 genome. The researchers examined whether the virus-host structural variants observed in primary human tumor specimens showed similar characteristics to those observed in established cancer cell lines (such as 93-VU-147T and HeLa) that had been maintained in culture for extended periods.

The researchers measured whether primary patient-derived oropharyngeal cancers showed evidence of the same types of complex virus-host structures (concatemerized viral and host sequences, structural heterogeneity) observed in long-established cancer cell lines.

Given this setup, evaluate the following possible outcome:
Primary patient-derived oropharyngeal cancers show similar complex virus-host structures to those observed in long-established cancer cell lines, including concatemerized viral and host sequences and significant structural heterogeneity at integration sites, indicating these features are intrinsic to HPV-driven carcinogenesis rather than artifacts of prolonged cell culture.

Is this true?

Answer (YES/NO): YES